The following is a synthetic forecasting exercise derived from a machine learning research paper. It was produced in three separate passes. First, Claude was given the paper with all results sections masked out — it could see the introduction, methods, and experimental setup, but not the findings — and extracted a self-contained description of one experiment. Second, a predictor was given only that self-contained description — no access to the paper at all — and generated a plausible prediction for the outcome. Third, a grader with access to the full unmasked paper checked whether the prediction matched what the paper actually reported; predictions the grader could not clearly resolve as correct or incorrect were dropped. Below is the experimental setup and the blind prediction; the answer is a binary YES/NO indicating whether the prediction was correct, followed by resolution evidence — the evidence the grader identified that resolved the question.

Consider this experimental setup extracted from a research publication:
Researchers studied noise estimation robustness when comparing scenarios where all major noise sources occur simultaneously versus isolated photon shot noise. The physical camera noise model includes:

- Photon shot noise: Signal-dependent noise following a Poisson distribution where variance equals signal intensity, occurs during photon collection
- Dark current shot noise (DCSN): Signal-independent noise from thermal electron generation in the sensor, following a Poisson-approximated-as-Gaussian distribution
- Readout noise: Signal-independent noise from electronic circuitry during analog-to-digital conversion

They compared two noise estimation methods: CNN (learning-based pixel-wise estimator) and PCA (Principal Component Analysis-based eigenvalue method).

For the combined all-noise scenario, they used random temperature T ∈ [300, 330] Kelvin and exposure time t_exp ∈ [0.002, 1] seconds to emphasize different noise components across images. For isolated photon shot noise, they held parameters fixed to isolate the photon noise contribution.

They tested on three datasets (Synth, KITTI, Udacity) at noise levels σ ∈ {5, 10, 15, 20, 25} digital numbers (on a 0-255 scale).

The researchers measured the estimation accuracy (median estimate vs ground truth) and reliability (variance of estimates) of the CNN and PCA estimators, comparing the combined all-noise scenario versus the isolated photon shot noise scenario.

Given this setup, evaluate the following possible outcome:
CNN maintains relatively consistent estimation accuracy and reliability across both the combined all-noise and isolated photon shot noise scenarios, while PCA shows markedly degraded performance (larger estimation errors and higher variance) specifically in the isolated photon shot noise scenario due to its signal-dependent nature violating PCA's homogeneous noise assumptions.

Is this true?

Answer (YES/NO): NO